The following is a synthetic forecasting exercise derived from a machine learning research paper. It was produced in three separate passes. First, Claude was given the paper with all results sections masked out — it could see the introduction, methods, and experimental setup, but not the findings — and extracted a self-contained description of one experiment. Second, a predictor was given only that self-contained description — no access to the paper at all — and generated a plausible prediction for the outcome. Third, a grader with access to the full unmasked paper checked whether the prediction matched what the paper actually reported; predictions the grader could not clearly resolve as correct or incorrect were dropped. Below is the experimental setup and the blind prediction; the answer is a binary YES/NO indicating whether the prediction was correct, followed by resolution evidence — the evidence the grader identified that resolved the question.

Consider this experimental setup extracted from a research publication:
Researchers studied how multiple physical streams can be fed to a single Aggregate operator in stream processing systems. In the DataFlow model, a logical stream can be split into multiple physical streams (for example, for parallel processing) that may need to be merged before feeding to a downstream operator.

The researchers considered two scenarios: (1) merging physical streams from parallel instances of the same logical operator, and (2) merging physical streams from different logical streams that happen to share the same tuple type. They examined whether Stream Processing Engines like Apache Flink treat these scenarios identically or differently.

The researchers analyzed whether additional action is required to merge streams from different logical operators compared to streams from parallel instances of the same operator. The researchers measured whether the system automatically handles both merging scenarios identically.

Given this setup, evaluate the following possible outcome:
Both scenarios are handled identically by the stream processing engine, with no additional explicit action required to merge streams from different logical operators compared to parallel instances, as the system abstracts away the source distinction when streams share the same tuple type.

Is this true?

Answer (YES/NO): NO